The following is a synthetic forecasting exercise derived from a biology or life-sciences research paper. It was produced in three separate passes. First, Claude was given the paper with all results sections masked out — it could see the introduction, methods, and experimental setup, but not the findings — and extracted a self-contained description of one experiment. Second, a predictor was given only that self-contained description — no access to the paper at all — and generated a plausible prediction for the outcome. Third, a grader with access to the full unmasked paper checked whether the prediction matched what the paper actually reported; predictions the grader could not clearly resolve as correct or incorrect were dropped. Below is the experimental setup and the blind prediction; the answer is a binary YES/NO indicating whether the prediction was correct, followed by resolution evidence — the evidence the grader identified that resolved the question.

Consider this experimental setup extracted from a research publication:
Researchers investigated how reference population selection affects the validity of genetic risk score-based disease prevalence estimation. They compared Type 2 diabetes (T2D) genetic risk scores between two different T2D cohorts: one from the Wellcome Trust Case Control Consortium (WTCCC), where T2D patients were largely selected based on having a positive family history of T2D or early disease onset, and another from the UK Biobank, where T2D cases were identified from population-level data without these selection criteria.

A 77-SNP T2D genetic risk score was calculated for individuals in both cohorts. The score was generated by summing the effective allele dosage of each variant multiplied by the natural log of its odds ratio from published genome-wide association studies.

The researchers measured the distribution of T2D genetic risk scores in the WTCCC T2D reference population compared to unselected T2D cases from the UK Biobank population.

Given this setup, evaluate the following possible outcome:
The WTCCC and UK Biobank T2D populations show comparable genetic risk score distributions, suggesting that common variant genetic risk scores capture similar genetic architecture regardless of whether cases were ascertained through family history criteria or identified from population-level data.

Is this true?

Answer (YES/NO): NO